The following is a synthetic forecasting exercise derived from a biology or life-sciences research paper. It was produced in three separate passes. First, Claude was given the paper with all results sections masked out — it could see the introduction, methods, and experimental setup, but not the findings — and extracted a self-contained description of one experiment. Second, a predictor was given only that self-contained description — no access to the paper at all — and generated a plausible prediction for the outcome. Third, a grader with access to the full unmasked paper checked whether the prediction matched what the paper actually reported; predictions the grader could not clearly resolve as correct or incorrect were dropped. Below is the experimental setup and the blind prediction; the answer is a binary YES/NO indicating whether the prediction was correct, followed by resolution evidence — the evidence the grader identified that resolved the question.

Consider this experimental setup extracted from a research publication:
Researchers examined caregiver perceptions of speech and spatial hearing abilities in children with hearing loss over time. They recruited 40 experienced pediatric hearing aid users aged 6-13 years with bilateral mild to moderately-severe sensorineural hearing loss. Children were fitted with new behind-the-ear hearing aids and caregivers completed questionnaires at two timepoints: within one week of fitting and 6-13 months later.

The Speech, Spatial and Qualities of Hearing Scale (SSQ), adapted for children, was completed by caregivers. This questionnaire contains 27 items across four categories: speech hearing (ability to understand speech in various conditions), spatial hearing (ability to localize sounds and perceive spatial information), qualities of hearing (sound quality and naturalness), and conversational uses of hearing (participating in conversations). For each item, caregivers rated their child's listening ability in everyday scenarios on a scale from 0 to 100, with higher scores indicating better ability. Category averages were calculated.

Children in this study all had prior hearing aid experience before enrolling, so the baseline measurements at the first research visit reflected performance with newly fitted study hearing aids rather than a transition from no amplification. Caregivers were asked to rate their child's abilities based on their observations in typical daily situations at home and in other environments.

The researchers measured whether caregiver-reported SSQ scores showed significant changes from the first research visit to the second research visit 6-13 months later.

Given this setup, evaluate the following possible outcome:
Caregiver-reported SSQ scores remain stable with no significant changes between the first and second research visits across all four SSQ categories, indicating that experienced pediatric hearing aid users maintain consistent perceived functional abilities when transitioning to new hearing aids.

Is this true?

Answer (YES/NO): NO